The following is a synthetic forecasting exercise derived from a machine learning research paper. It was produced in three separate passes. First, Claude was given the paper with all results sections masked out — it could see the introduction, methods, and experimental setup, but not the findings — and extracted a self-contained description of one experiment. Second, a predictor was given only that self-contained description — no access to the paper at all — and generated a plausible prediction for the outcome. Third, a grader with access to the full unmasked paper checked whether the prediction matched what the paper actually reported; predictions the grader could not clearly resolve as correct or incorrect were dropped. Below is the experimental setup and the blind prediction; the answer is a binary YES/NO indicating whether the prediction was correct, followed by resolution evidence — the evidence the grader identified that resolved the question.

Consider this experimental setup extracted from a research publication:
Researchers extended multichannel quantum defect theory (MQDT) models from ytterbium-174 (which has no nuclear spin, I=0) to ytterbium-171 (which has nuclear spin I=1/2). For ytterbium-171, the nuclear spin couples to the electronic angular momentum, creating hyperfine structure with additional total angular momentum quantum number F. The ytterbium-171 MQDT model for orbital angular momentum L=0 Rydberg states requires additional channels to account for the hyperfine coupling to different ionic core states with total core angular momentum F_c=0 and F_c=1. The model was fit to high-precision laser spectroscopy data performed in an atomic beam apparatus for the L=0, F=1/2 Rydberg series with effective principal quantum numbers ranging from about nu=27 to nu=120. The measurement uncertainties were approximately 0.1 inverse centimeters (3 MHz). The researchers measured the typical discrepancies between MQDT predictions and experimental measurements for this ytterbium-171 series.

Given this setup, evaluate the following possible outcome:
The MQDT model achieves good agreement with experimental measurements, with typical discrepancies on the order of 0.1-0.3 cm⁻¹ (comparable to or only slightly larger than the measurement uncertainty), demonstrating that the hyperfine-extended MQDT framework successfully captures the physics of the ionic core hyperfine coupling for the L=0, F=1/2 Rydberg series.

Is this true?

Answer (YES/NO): NO